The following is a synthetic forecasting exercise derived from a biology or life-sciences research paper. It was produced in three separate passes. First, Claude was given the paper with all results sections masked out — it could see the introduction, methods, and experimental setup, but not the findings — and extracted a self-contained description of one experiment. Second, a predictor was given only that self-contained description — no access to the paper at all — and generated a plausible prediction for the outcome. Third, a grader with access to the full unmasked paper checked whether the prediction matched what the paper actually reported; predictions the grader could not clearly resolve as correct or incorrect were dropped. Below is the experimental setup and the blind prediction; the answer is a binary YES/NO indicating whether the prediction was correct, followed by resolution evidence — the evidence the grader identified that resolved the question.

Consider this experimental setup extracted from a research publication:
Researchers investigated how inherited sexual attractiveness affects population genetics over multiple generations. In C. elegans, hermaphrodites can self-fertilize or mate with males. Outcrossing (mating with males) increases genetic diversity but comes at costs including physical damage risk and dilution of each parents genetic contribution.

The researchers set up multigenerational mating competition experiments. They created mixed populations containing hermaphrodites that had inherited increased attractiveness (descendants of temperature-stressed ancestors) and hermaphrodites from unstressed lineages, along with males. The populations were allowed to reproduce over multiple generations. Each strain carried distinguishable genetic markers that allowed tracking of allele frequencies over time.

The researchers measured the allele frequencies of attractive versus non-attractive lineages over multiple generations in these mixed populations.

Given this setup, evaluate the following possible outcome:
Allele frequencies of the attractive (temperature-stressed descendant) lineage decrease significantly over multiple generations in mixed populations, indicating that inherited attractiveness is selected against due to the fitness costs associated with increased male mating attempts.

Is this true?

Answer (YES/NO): NO